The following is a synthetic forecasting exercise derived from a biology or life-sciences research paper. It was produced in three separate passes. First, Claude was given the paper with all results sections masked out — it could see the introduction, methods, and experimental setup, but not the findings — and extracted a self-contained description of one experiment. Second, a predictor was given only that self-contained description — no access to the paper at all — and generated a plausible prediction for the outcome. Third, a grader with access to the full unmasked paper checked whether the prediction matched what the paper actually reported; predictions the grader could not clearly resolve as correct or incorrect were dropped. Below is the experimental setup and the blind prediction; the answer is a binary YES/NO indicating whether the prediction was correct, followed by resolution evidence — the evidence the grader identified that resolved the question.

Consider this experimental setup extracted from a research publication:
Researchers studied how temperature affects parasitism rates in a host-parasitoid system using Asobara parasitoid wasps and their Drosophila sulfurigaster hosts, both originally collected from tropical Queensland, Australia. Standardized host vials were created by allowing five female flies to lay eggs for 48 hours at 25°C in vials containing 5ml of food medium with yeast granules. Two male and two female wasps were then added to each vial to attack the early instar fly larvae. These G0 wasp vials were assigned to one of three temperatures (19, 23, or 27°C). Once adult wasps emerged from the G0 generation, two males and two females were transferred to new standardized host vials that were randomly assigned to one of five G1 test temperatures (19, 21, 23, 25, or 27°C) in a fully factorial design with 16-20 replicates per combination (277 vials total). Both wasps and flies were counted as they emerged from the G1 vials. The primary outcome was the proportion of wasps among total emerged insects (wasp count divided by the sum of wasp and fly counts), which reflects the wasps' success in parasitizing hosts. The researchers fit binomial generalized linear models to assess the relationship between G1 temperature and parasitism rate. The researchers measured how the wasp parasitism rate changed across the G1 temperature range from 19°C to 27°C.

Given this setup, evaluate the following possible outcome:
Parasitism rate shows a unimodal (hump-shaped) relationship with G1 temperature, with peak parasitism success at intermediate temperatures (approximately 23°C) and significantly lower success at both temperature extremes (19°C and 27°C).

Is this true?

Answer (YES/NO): NO